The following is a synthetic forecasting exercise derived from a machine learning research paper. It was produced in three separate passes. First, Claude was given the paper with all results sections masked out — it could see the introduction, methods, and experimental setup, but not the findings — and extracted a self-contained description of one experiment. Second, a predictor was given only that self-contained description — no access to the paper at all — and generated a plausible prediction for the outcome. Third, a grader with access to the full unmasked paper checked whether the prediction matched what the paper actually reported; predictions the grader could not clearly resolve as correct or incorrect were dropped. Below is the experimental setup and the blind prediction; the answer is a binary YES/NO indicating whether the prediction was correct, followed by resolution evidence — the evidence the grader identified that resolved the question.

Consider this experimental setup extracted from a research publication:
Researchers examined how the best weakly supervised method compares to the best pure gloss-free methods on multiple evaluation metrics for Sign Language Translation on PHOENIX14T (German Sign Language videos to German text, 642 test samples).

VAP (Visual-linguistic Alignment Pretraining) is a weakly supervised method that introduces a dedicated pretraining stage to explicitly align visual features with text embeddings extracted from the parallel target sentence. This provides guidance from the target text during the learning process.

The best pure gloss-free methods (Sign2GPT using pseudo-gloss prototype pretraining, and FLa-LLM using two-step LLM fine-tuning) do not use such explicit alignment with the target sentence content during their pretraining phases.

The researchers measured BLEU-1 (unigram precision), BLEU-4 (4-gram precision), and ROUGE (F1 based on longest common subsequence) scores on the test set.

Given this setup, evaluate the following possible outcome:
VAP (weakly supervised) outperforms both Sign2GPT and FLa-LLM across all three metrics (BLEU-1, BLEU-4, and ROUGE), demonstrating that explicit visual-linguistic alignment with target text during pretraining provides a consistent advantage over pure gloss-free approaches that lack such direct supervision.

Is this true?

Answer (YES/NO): YES